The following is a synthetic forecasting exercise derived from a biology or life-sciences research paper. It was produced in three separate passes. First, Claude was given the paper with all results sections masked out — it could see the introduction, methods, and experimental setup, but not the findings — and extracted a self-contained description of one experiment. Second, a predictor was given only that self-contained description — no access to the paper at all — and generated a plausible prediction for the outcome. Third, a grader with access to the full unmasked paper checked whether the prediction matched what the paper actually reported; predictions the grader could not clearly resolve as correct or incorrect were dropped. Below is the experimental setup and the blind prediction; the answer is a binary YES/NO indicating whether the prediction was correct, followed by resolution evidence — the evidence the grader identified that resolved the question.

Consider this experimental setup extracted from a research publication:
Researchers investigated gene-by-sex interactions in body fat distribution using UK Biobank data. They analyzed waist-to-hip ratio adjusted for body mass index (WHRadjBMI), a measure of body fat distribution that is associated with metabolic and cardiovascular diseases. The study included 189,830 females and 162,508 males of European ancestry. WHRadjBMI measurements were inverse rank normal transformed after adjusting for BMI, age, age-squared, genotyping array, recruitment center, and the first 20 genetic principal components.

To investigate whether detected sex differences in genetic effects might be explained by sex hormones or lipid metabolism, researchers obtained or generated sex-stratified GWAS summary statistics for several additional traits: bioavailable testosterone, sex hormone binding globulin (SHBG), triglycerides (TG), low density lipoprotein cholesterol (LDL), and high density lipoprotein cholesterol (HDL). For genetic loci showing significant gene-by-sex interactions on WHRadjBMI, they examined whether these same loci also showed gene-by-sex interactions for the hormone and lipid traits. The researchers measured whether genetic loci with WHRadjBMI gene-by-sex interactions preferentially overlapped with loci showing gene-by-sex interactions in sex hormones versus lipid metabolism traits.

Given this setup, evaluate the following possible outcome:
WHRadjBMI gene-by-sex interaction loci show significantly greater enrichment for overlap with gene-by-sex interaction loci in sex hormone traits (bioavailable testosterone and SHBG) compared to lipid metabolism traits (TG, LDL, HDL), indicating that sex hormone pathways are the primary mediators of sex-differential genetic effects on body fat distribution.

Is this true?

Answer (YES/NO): NO